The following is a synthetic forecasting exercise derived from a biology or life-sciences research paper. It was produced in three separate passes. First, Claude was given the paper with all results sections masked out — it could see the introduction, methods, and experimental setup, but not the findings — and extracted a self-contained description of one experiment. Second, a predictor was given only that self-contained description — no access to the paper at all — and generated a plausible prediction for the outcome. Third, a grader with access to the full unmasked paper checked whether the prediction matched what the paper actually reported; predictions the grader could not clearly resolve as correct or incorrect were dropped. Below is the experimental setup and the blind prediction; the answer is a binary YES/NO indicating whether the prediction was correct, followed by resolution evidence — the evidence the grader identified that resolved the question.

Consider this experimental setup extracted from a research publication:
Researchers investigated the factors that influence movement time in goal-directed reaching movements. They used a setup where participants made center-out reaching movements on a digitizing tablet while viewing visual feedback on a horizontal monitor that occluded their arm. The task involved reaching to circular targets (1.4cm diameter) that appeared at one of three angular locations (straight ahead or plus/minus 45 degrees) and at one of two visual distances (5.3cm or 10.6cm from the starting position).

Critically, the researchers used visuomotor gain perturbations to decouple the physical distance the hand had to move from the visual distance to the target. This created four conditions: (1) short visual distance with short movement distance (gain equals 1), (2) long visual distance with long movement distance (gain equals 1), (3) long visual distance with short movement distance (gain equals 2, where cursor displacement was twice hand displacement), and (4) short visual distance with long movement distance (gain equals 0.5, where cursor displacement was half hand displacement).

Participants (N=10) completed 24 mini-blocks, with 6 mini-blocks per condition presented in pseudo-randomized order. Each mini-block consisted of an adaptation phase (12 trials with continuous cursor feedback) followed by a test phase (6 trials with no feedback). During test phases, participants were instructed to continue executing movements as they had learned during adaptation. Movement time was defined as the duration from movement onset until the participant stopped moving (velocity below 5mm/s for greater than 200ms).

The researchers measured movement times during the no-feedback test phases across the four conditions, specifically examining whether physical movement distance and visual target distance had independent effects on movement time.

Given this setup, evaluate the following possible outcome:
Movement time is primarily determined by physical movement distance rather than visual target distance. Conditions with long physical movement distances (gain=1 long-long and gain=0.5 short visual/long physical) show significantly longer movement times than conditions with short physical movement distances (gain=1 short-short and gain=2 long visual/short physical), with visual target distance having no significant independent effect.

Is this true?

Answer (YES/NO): NO